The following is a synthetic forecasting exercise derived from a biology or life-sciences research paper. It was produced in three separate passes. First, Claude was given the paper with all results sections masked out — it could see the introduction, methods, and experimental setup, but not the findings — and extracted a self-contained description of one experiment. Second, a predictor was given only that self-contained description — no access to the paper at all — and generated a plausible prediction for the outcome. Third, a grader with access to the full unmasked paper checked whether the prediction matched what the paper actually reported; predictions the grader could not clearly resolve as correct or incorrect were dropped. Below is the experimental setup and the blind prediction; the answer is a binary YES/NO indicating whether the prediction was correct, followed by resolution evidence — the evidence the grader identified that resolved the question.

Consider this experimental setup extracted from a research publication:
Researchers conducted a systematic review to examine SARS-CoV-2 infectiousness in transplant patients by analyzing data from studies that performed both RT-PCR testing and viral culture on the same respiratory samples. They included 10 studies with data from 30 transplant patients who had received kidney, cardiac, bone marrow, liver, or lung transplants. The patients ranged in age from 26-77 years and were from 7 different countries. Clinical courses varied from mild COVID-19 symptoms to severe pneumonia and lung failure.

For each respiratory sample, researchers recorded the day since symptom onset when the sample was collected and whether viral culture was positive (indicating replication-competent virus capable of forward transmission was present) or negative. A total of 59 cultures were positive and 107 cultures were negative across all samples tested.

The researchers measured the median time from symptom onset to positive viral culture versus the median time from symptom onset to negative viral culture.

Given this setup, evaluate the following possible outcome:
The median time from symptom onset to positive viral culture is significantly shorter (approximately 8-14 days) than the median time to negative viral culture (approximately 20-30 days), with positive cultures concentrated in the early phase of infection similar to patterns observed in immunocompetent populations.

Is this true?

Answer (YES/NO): NO